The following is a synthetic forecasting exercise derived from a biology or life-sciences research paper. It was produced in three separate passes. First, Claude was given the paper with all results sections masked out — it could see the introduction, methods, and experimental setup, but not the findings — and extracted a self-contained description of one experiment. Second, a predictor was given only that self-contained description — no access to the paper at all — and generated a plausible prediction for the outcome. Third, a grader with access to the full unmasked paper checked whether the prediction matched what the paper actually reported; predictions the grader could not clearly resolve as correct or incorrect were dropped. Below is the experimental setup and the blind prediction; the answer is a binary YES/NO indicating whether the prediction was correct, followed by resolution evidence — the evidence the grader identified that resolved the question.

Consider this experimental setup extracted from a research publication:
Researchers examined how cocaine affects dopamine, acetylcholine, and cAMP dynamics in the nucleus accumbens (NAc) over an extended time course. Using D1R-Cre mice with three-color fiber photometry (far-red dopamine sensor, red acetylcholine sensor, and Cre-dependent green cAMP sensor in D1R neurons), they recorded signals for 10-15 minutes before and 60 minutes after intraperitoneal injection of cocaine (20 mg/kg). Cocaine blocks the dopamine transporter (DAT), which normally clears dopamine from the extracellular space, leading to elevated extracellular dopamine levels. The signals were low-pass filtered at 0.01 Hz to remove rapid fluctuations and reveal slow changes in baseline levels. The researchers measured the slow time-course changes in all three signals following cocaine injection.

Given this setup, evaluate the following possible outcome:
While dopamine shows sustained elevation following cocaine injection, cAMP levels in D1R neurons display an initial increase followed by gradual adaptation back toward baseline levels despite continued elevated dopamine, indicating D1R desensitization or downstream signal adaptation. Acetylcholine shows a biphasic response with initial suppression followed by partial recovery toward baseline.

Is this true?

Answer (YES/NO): NO